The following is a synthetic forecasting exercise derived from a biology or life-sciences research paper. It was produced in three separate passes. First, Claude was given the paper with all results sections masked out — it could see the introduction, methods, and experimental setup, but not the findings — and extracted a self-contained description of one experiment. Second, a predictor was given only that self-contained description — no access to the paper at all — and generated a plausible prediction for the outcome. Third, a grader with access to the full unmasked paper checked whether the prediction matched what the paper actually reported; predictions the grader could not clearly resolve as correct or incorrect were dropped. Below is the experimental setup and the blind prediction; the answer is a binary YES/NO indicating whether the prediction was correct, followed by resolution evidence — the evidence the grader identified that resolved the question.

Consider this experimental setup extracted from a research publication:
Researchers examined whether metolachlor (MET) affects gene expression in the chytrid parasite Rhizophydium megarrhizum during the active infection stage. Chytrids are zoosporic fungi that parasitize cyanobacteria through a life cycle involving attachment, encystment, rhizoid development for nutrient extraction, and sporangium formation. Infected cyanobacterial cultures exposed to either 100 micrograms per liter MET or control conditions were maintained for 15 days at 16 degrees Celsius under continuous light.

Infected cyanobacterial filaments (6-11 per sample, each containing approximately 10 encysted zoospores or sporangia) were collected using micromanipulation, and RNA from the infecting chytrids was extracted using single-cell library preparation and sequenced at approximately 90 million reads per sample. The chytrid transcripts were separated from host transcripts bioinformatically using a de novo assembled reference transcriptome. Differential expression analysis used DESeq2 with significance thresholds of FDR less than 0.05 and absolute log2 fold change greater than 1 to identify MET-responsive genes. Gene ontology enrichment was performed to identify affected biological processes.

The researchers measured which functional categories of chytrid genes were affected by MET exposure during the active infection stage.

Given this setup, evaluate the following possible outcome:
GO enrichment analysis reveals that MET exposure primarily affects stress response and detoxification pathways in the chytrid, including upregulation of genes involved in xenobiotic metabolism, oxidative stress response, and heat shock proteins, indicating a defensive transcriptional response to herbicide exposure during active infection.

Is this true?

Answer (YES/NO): NO